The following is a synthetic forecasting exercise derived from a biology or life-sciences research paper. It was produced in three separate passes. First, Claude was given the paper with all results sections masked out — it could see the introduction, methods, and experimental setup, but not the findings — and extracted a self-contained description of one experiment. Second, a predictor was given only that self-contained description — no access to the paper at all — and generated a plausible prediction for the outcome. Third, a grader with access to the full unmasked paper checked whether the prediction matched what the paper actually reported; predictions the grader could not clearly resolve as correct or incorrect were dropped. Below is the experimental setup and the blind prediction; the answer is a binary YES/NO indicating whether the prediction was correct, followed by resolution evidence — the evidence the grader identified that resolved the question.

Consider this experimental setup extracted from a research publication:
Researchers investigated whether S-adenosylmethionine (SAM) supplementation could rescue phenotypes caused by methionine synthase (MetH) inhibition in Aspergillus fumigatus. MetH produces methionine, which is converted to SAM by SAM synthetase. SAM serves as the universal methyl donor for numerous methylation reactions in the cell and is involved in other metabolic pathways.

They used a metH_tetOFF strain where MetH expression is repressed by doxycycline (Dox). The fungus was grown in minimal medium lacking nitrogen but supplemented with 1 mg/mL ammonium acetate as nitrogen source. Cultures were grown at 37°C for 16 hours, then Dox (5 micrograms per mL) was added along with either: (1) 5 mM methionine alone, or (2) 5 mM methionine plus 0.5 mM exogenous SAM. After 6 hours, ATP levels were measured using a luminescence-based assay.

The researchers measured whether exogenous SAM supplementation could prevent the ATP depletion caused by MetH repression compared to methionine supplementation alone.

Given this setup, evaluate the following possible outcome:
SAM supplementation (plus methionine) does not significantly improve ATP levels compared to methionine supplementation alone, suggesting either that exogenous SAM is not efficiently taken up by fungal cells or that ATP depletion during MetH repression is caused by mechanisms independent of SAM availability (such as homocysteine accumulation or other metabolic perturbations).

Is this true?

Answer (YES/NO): NO